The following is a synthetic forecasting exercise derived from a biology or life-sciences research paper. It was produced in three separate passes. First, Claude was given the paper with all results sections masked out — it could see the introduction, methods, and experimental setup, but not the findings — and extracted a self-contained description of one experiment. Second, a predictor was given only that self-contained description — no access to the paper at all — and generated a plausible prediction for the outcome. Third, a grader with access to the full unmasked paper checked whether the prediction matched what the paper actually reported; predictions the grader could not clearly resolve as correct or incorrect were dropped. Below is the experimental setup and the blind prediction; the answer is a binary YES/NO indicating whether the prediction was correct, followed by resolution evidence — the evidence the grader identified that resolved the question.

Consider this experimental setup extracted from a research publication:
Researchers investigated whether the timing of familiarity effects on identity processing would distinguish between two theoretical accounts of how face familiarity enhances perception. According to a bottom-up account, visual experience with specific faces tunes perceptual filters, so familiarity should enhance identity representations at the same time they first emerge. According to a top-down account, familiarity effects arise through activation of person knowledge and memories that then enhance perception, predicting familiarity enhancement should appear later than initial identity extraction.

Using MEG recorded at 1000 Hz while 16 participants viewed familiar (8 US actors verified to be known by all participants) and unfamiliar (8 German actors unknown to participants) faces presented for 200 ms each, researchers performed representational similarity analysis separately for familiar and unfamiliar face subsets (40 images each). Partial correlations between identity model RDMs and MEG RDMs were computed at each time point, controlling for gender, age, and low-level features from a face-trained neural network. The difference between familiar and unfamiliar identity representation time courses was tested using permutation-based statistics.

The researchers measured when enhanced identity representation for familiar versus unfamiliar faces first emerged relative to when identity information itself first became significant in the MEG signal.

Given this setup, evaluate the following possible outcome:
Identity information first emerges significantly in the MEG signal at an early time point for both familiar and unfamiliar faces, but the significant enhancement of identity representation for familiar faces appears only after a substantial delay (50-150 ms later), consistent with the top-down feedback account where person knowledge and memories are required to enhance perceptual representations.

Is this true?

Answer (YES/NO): NO